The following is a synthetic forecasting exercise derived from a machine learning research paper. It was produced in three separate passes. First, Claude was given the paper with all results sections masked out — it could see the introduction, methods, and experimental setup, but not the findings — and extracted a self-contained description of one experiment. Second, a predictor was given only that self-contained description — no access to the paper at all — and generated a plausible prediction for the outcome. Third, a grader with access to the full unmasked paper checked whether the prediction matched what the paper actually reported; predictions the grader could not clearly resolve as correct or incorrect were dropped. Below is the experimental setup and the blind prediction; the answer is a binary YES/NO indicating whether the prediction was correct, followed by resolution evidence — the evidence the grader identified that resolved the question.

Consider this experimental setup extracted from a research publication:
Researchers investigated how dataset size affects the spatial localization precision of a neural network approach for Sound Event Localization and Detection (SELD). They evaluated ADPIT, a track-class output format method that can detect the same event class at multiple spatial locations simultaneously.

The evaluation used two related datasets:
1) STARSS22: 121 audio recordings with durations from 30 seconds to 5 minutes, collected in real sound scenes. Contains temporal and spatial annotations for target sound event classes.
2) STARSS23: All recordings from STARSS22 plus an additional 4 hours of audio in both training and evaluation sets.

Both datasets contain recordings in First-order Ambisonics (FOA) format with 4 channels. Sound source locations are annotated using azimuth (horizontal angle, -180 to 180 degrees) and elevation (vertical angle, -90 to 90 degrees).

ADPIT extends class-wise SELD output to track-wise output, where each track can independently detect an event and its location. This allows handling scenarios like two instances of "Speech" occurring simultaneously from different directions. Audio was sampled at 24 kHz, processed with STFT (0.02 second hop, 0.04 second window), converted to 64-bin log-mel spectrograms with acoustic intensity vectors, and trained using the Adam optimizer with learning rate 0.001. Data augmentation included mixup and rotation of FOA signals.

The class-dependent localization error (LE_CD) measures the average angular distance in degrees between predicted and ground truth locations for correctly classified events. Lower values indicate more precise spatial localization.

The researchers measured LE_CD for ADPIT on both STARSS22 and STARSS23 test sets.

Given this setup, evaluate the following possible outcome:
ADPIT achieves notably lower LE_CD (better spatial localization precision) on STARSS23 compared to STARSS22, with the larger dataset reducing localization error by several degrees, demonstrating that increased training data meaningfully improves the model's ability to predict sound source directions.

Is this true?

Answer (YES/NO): NO